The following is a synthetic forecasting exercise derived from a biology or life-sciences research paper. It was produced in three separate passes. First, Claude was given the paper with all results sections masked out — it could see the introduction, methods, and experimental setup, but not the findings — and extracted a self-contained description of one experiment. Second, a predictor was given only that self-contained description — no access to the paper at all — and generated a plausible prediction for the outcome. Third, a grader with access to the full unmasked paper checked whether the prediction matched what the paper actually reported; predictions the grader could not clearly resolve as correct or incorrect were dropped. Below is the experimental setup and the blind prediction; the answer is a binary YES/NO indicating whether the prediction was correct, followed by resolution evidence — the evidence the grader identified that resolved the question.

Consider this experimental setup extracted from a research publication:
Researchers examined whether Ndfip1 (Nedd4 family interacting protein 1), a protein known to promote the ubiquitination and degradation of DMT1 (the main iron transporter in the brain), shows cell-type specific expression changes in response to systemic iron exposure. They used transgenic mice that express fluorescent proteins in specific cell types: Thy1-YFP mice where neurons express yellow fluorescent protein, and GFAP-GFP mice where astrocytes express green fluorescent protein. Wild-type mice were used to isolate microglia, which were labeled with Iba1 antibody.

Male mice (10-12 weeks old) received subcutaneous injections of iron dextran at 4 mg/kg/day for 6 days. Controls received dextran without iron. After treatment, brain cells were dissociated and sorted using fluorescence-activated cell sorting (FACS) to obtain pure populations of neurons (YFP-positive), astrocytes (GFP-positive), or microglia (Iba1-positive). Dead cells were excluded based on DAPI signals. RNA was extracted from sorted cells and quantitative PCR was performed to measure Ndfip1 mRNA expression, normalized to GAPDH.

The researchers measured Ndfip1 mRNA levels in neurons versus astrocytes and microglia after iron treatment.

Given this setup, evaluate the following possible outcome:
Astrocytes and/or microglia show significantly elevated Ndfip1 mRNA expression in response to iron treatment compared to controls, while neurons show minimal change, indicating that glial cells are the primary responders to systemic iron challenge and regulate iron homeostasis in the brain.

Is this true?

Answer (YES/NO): NO